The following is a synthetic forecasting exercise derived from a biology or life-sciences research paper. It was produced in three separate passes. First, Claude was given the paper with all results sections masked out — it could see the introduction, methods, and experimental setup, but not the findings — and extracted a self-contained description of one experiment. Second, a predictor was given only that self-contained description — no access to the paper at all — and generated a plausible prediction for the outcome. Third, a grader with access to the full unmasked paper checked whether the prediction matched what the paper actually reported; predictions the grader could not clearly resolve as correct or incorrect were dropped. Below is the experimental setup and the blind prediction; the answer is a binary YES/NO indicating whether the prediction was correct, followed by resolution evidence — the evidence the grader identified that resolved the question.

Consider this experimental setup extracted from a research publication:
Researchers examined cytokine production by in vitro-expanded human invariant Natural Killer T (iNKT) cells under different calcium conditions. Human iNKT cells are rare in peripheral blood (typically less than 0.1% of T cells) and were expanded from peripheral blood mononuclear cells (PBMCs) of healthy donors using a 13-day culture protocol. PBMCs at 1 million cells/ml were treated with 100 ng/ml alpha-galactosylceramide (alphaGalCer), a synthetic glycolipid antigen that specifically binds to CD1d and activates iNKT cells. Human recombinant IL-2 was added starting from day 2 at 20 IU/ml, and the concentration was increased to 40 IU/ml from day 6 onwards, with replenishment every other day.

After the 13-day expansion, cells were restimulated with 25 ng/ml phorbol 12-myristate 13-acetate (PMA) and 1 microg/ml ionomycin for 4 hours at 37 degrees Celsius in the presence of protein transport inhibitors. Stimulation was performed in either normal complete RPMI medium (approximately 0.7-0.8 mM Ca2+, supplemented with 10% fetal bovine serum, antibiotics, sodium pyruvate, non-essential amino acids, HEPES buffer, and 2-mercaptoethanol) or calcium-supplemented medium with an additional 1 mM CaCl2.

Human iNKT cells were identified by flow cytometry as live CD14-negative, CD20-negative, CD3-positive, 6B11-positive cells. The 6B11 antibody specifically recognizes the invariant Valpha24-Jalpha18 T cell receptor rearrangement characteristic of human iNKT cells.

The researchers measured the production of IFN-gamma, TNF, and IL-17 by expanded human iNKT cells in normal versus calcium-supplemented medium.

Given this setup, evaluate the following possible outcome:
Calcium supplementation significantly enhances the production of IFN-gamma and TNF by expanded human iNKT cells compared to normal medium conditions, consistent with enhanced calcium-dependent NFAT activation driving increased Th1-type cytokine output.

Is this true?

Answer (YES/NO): NO